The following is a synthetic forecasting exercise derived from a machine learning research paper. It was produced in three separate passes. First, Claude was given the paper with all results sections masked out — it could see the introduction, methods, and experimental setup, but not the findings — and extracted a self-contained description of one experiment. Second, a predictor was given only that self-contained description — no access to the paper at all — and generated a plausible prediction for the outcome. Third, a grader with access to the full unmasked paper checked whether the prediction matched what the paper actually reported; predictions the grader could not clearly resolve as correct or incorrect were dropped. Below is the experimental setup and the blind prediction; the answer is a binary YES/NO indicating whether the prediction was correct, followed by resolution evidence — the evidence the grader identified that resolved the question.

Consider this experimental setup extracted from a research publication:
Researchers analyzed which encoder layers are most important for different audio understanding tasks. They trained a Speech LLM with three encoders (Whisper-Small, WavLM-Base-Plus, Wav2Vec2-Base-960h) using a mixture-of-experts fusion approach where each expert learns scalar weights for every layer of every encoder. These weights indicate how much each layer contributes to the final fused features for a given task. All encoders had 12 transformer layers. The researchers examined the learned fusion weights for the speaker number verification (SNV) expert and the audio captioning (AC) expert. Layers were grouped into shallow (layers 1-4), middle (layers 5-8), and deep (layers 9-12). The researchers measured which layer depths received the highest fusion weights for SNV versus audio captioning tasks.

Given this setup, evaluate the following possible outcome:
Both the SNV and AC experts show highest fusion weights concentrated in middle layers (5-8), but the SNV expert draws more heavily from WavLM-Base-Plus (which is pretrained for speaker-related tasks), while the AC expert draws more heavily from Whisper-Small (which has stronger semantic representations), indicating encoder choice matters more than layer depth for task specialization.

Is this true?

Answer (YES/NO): NO